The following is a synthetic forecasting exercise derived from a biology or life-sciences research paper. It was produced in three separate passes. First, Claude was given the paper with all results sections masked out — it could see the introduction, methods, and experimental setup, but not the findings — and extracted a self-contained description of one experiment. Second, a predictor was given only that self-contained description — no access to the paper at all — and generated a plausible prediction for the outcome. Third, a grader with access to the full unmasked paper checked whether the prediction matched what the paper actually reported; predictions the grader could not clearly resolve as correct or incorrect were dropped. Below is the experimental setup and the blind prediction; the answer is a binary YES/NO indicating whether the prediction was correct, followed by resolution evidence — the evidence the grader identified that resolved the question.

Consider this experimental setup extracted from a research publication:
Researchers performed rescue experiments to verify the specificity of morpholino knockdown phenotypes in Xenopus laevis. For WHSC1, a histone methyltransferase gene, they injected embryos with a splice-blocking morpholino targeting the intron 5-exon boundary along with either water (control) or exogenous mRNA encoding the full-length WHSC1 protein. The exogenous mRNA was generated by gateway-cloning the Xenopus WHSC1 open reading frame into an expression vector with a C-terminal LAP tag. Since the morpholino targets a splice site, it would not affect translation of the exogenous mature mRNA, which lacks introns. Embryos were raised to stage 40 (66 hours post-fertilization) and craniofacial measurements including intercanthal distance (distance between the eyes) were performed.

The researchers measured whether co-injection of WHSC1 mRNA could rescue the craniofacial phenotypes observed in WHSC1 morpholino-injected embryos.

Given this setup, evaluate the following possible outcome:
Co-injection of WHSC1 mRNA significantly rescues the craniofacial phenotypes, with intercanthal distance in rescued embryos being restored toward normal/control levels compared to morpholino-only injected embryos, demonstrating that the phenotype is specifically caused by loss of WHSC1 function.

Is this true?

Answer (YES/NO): YES